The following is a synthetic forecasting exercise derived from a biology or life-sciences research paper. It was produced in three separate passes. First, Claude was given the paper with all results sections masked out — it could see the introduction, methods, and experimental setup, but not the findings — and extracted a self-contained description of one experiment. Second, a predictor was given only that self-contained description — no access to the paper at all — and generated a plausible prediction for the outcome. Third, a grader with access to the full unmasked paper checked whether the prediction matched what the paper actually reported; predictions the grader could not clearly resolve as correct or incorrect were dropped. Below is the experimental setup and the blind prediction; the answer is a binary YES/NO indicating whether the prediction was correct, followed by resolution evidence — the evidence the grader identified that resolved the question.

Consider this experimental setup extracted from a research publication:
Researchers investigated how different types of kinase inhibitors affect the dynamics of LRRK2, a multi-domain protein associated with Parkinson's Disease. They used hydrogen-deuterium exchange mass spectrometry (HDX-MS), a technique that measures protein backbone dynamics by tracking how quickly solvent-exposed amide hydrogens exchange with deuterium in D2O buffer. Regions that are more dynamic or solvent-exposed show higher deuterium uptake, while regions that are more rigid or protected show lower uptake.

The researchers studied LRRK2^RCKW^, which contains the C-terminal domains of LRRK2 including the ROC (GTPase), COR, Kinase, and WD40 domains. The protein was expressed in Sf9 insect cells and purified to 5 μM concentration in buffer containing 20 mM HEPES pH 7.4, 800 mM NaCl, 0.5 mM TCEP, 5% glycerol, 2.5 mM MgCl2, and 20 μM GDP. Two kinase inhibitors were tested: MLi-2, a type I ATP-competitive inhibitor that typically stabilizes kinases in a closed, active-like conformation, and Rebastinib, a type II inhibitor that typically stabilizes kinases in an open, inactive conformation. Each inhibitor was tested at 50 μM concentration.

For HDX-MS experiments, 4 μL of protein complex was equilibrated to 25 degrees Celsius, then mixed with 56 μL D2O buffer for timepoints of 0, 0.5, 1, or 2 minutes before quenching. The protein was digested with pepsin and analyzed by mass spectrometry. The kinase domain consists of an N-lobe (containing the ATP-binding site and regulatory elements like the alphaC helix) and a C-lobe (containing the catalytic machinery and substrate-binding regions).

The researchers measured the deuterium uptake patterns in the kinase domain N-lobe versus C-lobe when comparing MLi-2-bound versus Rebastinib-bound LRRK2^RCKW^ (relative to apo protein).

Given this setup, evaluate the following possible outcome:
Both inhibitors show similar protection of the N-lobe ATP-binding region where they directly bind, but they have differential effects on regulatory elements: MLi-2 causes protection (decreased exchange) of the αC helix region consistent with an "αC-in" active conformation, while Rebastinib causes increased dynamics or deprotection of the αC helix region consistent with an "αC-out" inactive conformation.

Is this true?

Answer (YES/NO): NO